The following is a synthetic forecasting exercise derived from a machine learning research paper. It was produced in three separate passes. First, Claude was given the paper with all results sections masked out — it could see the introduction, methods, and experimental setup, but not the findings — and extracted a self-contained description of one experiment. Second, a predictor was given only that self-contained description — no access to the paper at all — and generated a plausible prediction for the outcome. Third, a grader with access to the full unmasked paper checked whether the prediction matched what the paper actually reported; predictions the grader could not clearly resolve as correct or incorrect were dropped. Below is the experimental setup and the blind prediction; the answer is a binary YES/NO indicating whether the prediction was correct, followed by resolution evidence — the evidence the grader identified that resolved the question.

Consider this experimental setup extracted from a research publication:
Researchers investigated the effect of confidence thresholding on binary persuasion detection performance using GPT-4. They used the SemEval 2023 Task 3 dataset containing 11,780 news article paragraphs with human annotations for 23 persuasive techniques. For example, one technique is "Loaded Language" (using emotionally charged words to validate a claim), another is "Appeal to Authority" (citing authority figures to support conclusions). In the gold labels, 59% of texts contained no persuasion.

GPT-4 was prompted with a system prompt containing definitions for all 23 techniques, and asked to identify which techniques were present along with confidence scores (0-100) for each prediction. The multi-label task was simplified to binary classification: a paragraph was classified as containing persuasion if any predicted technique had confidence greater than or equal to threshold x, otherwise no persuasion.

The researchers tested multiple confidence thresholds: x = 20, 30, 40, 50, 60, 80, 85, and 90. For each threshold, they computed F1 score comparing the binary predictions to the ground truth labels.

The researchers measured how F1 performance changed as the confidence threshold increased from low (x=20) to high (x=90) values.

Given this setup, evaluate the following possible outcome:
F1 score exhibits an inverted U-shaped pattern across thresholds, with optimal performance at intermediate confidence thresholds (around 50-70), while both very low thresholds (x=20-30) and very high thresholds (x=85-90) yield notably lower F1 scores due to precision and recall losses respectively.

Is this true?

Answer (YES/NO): NO